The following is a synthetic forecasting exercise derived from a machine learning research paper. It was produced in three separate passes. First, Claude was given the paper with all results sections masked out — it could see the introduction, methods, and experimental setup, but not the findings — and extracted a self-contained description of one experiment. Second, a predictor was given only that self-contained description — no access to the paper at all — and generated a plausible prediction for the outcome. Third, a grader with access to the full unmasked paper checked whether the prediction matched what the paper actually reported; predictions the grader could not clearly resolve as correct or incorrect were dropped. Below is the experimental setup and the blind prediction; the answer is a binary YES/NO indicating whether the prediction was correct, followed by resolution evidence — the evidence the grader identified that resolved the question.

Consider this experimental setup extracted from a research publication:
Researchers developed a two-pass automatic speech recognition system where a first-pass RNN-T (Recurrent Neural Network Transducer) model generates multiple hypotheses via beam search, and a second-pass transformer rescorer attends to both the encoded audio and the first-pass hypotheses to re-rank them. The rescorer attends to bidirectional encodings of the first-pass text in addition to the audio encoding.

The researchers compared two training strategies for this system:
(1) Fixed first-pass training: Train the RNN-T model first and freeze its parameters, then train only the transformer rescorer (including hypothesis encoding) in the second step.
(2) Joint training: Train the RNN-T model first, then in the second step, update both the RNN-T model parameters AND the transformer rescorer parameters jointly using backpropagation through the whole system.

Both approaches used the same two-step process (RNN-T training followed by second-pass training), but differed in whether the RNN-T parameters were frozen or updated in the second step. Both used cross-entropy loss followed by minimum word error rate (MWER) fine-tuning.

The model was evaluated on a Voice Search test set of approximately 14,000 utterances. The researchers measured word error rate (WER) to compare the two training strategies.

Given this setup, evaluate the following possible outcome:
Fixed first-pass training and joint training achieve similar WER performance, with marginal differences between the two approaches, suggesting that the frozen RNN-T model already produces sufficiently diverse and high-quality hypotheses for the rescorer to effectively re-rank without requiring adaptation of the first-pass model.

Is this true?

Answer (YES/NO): YES